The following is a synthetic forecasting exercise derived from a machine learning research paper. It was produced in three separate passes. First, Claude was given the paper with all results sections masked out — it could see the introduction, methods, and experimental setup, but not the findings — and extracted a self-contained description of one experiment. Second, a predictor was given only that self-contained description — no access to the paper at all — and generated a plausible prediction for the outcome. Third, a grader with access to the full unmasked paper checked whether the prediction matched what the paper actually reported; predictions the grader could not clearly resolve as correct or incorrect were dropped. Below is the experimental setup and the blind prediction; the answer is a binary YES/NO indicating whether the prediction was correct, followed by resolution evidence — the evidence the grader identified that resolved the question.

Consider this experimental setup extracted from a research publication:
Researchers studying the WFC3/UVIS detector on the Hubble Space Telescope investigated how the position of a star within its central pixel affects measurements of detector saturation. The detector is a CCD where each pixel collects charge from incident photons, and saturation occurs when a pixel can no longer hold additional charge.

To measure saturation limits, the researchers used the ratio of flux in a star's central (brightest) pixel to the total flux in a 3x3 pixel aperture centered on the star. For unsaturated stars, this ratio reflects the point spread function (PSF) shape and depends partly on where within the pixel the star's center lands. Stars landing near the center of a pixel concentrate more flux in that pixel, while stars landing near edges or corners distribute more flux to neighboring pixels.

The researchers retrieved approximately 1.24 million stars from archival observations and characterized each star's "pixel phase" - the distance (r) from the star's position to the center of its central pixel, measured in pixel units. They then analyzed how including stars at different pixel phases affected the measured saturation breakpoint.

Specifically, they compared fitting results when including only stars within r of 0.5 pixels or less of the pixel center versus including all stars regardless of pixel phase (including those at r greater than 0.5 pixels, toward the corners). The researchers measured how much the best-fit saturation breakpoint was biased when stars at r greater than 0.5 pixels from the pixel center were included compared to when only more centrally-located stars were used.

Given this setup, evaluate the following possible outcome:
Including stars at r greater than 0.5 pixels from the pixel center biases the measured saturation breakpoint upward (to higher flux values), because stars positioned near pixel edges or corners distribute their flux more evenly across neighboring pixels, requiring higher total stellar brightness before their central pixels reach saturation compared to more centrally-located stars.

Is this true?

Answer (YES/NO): NO